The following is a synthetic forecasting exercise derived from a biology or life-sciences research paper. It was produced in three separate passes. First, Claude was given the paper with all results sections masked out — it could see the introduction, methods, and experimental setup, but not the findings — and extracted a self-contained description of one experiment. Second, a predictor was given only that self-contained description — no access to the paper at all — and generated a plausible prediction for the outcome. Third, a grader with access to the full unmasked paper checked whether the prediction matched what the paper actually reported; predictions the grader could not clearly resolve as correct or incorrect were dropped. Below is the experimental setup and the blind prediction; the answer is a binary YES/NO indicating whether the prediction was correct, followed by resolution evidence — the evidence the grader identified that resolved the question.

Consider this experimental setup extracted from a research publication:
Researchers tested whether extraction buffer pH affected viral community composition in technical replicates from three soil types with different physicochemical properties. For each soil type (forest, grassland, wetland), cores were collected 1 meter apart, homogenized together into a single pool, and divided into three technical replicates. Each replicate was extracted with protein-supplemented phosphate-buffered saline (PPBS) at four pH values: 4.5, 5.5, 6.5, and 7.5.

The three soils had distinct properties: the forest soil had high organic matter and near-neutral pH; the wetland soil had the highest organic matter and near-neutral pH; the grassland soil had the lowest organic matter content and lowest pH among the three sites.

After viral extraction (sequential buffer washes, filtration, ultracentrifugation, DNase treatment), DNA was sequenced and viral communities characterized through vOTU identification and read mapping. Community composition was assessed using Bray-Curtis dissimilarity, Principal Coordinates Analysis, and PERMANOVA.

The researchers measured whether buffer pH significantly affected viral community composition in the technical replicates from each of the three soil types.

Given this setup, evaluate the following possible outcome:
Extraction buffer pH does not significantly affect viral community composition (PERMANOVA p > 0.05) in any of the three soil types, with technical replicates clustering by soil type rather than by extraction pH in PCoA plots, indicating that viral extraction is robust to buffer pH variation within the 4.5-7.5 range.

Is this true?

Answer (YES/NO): NO